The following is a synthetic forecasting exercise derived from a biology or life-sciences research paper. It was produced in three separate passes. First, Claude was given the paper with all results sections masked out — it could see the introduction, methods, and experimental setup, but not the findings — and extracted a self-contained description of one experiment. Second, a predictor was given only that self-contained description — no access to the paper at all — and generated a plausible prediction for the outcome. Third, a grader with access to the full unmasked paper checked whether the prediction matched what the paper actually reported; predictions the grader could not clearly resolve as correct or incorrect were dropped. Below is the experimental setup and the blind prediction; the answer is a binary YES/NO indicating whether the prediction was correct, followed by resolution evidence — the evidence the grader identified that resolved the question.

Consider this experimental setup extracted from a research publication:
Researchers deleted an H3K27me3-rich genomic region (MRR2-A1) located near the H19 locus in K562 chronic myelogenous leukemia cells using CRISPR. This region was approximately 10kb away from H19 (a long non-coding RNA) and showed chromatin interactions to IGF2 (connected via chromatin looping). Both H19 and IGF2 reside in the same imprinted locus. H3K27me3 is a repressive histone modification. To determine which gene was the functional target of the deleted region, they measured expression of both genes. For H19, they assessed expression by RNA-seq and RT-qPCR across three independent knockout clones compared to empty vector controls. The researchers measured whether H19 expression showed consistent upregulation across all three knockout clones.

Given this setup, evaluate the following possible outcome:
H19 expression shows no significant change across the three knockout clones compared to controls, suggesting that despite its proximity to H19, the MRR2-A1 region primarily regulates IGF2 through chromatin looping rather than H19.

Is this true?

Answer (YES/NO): NO